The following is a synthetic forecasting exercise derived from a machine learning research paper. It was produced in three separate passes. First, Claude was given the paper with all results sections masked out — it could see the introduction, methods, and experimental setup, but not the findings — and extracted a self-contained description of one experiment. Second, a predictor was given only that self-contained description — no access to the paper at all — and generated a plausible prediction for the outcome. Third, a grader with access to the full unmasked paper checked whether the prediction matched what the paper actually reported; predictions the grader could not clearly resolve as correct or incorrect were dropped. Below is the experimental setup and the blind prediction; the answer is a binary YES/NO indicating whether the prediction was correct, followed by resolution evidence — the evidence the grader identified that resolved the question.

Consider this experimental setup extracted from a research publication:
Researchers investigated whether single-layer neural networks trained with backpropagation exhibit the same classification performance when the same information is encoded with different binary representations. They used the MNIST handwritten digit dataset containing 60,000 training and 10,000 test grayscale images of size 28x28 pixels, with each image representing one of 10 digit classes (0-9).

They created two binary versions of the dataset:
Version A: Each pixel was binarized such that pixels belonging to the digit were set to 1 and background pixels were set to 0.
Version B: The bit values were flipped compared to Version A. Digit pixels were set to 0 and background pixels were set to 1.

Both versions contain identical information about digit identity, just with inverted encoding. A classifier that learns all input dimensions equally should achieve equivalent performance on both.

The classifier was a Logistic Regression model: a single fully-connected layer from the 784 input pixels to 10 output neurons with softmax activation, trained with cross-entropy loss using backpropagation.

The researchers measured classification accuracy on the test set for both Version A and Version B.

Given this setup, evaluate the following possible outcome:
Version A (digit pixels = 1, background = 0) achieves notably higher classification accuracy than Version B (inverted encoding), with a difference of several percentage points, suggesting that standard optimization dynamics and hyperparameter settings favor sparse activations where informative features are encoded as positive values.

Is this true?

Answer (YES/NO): NO